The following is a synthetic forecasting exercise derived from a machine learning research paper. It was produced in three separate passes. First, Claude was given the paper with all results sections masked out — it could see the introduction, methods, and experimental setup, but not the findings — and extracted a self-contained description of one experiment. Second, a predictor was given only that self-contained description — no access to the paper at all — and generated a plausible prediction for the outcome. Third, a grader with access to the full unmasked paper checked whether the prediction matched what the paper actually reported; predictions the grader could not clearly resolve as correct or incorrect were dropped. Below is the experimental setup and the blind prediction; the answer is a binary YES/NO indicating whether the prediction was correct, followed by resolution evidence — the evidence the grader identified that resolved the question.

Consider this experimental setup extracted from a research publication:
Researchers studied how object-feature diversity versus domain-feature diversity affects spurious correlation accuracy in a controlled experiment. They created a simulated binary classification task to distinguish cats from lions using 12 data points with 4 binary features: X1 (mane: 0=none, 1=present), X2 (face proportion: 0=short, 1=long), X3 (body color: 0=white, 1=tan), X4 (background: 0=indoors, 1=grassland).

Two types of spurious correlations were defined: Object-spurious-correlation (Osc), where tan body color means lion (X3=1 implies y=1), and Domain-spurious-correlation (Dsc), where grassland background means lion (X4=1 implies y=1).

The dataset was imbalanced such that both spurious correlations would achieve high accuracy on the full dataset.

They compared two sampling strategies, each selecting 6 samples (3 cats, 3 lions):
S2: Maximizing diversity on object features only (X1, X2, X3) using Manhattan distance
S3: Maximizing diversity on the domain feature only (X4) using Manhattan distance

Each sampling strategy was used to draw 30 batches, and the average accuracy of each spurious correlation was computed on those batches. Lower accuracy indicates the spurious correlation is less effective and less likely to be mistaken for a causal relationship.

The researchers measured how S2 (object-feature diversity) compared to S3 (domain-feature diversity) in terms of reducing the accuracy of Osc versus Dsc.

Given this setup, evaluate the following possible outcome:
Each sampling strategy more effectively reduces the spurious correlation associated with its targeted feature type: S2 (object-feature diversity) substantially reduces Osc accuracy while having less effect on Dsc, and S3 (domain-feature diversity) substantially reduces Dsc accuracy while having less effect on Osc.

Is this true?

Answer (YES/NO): YES